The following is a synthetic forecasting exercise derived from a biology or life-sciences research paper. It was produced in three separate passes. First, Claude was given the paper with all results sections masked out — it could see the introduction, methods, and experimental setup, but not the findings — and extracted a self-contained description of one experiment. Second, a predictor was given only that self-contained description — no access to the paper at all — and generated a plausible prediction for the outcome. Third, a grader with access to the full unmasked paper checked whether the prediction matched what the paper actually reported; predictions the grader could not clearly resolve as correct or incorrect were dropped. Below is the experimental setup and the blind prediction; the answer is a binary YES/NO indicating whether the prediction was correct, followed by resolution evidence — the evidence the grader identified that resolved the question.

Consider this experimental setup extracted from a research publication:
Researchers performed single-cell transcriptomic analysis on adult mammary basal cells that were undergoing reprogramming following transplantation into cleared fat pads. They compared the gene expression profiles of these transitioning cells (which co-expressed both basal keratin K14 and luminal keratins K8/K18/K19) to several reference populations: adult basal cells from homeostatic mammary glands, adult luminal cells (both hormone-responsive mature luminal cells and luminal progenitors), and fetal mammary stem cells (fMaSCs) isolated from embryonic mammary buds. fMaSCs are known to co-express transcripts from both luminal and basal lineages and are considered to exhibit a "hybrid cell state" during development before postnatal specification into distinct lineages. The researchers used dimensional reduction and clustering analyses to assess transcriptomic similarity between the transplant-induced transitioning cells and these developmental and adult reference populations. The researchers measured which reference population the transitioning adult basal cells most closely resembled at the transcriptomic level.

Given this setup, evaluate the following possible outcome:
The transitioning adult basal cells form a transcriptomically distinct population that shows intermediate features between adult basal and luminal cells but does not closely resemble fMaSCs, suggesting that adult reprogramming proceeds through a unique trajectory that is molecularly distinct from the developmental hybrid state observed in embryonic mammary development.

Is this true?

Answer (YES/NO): NO